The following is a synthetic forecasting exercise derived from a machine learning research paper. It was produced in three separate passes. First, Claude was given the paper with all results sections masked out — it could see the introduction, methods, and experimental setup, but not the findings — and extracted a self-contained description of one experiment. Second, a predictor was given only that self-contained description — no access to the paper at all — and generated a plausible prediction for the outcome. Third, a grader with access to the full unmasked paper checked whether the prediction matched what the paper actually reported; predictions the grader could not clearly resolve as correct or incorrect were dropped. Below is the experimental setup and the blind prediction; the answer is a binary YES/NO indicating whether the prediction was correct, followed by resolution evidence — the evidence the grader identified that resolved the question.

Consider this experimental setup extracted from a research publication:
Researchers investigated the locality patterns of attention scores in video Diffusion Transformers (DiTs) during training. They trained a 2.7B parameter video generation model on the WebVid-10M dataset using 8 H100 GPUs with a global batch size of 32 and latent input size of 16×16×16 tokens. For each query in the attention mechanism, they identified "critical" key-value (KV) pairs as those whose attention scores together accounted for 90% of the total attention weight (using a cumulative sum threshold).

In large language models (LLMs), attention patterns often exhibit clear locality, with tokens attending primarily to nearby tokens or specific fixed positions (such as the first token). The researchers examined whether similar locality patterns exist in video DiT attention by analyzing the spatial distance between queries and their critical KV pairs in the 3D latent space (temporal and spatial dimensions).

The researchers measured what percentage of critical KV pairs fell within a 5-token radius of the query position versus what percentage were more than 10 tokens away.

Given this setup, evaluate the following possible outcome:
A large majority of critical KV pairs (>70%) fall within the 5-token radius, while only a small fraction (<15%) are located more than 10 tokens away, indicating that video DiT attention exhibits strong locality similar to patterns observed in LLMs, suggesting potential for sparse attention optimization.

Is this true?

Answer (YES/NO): NO